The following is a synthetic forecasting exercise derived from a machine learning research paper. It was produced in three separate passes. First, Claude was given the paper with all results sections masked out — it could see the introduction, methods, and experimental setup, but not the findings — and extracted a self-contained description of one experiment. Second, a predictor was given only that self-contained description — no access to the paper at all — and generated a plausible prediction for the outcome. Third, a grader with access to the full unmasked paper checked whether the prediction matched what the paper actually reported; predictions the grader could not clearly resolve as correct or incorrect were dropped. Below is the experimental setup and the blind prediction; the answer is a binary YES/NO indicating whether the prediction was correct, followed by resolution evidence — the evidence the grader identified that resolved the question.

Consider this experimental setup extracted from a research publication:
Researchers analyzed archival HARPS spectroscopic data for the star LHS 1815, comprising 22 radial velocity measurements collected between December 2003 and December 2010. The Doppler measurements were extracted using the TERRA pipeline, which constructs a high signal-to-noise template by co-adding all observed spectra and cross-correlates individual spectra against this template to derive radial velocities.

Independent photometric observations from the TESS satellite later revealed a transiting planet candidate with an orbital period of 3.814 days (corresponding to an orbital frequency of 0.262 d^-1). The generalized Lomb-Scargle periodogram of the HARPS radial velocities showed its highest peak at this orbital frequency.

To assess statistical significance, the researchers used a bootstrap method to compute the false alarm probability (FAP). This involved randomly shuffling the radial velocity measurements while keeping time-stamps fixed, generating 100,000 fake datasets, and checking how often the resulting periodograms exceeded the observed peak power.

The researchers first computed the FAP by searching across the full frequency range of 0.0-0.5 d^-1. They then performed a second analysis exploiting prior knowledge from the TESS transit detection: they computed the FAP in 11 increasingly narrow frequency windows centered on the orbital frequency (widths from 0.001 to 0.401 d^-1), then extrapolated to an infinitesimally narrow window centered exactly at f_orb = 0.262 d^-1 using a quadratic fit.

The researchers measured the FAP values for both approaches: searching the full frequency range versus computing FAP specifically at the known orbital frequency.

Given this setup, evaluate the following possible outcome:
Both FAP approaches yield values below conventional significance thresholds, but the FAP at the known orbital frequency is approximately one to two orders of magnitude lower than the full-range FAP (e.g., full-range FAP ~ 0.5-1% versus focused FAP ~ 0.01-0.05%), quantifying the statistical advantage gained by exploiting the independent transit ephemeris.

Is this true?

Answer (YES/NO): NO